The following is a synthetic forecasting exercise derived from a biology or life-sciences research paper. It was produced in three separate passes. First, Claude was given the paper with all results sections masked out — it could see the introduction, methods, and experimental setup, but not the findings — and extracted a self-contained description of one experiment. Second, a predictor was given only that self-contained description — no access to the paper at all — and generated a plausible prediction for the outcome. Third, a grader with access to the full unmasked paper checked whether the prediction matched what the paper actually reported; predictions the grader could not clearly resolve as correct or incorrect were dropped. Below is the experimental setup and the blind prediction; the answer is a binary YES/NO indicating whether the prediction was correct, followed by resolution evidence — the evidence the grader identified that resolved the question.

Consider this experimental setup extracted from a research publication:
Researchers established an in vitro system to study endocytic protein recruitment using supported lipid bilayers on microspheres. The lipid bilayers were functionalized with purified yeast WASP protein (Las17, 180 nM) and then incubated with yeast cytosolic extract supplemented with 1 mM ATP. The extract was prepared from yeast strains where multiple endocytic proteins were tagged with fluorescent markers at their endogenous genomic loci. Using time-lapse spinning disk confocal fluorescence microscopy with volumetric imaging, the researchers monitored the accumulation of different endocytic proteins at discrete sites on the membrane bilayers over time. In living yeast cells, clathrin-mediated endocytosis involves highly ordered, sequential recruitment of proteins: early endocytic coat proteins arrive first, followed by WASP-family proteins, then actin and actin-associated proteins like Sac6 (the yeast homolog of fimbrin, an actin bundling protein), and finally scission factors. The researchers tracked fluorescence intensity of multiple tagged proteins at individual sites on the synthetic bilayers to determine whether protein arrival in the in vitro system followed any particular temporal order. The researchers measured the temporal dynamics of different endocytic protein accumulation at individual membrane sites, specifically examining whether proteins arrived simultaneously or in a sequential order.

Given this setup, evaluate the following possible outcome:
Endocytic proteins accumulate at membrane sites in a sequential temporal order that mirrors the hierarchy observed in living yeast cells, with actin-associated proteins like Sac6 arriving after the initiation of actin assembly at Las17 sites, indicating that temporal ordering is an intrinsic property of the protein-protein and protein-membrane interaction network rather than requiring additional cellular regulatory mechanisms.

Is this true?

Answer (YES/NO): YES